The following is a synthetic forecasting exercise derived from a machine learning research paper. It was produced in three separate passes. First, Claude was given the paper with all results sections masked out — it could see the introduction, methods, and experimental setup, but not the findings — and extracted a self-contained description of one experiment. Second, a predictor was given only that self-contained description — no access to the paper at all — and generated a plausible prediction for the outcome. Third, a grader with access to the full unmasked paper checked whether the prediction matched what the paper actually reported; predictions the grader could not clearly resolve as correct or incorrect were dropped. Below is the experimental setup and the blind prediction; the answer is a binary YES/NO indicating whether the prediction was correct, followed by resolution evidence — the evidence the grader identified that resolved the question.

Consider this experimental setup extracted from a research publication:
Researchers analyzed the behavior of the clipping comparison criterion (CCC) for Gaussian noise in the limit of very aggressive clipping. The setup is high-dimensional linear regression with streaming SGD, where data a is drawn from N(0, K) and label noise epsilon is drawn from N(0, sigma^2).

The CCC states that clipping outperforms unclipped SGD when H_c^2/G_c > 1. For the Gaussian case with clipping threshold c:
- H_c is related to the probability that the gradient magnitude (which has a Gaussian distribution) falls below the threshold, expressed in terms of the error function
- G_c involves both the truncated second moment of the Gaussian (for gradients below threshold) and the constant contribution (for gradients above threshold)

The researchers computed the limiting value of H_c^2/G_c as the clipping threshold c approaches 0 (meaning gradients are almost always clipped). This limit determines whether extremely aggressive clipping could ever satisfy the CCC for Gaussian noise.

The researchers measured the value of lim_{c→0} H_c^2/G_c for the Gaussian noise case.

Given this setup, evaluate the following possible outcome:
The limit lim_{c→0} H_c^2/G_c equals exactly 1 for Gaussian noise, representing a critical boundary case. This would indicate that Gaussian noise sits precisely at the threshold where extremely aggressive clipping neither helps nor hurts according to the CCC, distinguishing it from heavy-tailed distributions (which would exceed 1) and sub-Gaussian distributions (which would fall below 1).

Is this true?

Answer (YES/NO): NO